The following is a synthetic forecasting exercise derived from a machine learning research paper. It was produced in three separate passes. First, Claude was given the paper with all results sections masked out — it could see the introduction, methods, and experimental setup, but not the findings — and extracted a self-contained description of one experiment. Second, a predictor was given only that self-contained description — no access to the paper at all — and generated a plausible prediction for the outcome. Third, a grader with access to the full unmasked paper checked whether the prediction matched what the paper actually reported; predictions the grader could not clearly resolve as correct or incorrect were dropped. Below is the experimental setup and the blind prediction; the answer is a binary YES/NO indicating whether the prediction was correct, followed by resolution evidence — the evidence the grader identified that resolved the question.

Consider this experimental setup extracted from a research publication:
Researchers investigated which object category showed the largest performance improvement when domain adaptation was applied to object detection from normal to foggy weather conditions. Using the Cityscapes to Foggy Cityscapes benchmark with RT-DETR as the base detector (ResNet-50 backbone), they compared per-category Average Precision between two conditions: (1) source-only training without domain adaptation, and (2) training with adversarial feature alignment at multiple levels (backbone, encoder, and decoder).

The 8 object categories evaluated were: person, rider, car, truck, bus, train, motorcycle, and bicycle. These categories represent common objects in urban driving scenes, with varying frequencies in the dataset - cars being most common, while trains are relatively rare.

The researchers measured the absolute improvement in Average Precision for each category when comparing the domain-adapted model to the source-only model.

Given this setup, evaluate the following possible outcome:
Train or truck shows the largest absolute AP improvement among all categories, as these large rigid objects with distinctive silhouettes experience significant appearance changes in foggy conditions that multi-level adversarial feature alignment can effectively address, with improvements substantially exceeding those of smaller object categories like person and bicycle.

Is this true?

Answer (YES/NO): NO